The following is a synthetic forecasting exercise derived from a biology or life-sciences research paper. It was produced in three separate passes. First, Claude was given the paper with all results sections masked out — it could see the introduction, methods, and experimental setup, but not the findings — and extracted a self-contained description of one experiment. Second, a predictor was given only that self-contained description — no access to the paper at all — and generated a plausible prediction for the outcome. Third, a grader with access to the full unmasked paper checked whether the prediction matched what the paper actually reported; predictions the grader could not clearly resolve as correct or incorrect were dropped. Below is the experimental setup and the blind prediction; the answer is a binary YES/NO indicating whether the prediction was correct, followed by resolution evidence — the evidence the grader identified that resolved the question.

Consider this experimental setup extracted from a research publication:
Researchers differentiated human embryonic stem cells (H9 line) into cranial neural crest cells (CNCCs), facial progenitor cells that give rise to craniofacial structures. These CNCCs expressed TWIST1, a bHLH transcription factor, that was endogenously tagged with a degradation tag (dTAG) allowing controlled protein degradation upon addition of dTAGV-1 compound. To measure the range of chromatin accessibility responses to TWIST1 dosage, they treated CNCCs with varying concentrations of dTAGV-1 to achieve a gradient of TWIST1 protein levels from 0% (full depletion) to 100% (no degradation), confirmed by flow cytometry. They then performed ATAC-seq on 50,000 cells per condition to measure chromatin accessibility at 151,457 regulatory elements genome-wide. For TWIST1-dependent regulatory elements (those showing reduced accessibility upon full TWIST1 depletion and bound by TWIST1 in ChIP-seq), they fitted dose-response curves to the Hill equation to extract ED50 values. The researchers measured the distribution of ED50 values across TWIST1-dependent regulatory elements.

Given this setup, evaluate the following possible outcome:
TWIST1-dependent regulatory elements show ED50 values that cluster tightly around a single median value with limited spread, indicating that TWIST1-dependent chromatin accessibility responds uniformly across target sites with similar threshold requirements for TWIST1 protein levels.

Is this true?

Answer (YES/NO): NO